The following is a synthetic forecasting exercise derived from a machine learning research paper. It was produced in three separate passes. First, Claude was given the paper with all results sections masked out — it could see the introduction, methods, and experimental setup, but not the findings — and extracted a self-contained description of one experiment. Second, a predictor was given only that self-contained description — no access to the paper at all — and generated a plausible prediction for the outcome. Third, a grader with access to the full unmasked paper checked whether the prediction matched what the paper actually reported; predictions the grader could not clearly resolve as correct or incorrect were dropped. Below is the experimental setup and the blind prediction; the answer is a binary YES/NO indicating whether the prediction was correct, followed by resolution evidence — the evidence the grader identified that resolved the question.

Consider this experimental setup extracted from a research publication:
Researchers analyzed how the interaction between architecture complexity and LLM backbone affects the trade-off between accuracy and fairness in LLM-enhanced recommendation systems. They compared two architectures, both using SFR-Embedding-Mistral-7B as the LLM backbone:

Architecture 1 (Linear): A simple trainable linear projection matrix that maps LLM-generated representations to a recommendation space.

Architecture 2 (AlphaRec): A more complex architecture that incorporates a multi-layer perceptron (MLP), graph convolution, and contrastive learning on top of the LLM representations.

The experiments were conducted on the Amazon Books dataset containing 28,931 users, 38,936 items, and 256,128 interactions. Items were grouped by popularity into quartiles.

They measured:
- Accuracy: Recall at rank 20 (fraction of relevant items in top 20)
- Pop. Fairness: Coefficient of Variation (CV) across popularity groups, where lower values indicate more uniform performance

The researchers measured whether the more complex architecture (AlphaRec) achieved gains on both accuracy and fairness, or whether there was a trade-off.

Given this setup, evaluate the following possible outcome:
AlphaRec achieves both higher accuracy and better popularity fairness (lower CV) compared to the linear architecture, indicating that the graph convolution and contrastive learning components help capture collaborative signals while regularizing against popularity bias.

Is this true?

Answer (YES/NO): NO